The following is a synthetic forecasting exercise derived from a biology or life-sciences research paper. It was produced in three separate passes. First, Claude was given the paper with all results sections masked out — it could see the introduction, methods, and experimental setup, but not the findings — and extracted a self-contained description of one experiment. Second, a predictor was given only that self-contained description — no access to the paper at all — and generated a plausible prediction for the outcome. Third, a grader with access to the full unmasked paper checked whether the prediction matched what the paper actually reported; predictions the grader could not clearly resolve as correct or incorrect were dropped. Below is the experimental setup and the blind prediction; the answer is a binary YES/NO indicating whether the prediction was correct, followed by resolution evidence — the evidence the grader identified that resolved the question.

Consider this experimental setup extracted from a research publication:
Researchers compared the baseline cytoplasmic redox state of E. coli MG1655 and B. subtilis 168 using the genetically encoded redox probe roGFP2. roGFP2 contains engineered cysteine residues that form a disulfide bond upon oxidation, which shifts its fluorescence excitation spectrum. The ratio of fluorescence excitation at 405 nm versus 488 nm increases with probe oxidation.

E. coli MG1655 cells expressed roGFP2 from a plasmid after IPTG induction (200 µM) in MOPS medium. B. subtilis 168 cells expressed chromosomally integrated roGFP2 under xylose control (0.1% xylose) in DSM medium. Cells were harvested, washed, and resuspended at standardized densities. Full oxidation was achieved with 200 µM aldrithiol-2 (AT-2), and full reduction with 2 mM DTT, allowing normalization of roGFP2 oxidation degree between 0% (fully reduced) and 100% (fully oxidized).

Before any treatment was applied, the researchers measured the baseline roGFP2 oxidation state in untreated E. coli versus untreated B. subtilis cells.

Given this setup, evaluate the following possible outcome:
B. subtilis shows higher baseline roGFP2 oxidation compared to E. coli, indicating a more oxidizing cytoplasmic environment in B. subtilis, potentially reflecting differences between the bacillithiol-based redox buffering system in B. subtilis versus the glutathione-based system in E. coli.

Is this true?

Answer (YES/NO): NO